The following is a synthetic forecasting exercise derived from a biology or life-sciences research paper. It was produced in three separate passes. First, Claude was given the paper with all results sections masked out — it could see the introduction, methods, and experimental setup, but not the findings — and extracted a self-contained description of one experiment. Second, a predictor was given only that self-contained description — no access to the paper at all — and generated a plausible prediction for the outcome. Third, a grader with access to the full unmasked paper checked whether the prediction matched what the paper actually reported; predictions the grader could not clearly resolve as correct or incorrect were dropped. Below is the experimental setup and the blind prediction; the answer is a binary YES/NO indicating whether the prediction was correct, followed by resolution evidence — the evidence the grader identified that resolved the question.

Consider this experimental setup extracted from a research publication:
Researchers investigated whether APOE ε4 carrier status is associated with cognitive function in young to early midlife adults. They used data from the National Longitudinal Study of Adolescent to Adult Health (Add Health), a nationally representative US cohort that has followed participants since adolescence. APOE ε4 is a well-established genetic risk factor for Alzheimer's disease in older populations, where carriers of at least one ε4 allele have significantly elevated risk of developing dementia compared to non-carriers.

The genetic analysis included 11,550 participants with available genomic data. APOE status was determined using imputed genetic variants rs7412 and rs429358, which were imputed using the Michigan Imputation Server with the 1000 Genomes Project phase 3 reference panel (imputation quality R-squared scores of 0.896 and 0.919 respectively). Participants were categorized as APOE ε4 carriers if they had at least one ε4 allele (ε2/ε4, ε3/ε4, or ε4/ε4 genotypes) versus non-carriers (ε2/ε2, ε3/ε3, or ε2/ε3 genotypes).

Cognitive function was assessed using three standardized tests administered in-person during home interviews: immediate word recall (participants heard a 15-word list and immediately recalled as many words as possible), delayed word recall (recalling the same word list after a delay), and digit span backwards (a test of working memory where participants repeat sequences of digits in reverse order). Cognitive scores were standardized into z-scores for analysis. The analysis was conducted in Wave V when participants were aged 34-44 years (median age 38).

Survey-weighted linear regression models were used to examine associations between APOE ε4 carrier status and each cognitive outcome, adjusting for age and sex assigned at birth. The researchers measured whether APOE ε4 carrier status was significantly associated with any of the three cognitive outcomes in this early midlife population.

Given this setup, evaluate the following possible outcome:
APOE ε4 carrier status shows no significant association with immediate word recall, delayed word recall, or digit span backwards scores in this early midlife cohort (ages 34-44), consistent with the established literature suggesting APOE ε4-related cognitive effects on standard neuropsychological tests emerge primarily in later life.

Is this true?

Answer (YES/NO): YES